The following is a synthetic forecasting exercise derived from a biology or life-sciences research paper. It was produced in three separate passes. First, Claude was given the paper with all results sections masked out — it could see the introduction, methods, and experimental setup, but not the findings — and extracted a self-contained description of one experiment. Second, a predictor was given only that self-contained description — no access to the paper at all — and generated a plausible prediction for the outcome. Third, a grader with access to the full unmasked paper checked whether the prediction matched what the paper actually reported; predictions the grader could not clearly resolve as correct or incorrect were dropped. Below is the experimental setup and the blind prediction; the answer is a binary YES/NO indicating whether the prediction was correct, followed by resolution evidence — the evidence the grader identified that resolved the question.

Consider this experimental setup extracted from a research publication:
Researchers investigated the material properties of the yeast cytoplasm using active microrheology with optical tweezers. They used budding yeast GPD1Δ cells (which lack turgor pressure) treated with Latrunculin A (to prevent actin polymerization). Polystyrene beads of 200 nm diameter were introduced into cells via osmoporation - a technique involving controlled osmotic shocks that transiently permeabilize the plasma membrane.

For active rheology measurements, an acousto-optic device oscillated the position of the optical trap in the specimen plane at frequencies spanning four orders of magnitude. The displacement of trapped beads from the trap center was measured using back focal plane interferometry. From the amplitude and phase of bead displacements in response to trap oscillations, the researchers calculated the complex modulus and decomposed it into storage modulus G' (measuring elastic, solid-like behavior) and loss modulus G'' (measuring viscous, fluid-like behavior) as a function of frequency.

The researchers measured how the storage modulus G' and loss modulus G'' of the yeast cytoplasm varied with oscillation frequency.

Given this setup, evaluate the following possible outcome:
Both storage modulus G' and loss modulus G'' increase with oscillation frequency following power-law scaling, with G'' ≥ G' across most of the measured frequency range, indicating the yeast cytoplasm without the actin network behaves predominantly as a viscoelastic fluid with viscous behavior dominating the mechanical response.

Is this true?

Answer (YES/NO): NO